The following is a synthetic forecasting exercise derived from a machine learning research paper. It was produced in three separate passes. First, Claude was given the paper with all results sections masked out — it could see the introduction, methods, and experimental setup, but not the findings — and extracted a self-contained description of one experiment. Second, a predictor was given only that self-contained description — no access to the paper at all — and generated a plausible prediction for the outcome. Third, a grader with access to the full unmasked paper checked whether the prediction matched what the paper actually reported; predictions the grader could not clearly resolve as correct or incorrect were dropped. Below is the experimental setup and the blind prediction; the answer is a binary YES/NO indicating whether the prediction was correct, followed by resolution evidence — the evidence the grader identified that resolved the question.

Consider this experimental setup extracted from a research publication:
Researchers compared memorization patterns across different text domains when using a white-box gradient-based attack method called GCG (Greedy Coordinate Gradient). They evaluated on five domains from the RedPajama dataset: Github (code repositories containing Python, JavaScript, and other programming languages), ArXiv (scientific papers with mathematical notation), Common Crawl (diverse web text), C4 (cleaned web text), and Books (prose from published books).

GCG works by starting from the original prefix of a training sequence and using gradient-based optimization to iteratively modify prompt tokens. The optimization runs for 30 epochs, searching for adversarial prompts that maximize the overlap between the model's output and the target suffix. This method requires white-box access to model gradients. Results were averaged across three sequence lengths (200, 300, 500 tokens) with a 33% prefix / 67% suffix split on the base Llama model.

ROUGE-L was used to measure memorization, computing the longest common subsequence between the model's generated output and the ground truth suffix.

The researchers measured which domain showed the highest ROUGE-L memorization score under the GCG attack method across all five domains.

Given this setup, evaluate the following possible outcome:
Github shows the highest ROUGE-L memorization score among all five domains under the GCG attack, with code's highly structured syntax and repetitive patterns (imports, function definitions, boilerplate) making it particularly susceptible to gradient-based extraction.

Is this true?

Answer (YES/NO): YES